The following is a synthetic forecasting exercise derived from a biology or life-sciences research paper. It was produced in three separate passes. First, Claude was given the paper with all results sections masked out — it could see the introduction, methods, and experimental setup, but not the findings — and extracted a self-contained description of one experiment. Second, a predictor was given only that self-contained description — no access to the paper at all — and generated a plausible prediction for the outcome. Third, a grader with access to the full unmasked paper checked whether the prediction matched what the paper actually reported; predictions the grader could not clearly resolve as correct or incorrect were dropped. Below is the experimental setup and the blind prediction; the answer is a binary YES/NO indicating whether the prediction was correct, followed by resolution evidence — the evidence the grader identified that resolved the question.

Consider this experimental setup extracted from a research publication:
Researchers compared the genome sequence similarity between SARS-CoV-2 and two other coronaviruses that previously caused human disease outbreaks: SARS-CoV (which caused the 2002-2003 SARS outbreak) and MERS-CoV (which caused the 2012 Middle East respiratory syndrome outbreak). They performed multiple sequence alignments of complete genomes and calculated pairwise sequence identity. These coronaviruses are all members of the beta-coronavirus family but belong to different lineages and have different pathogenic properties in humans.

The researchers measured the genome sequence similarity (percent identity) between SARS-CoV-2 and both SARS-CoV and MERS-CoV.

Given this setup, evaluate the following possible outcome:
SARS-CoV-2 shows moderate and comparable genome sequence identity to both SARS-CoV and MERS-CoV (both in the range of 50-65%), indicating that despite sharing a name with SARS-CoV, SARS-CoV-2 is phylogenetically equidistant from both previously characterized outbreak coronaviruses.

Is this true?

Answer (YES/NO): NO